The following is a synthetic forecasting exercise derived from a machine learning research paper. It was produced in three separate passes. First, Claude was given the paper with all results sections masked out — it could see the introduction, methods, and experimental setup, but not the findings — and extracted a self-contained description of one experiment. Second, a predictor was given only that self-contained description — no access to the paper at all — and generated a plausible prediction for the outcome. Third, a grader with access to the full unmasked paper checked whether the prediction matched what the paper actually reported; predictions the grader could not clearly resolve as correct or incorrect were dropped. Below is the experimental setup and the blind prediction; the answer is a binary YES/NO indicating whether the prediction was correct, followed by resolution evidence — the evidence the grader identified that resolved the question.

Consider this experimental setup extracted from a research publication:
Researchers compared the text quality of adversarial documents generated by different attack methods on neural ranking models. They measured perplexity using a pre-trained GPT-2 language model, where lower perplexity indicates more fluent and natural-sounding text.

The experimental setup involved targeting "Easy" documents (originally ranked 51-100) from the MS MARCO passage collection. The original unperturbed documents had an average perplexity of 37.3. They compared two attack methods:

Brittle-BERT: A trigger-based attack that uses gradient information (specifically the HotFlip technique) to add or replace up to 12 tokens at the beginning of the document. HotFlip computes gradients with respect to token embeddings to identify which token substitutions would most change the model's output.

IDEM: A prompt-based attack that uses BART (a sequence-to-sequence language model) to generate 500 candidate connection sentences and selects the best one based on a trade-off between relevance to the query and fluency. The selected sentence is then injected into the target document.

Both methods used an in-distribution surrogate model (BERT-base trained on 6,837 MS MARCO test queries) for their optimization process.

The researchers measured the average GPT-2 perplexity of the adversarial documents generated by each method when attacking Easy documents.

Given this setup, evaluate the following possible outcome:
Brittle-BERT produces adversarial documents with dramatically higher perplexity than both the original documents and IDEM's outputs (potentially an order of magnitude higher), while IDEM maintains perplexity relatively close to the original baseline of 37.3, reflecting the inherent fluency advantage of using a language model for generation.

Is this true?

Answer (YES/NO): NO